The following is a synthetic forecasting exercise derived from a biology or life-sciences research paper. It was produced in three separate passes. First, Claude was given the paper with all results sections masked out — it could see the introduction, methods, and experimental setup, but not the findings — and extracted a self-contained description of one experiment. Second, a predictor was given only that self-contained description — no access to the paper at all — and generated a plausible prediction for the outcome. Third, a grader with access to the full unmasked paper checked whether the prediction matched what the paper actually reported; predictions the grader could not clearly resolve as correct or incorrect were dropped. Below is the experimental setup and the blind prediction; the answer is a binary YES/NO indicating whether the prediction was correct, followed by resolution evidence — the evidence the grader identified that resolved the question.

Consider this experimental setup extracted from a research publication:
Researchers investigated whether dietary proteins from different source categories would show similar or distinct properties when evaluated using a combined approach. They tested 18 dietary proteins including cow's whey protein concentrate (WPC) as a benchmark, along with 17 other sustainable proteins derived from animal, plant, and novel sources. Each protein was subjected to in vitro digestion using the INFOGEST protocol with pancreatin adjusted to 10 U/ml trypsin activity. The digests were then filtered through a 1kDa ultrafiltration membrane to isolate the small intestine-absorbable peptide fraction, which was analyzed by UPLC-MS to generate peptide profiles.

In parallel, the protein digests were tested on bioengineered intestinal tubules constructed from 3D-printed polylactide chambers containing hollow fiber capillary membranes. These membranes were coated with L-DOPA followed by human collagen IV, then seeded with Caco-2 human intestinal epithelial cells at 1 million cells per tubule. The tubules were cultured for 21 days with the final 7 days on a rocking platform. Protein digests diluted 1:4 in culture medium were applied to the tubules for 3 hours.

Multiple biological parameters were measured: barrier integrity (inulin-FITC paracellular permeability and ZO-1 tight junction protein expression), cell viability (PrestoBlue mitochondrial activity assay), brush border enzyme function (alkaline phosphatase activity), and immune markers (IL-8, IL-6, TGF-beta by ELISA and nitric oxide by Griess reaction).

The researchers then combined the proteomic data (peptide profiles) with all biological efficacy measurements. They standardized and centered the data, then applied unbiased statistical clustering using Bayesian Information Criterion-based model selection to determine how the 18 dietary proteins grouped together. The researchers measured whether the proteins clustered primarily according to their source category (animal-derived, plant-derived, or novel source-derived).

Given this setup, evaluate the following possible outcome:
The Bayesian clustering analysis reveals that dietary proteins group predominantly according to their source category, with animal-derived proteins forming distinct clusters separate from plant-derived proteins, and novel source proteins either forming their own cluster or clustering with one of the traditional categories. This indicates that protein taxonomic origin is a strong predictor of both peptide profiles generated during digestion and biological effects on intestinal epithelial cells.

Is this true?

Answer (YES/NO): NO